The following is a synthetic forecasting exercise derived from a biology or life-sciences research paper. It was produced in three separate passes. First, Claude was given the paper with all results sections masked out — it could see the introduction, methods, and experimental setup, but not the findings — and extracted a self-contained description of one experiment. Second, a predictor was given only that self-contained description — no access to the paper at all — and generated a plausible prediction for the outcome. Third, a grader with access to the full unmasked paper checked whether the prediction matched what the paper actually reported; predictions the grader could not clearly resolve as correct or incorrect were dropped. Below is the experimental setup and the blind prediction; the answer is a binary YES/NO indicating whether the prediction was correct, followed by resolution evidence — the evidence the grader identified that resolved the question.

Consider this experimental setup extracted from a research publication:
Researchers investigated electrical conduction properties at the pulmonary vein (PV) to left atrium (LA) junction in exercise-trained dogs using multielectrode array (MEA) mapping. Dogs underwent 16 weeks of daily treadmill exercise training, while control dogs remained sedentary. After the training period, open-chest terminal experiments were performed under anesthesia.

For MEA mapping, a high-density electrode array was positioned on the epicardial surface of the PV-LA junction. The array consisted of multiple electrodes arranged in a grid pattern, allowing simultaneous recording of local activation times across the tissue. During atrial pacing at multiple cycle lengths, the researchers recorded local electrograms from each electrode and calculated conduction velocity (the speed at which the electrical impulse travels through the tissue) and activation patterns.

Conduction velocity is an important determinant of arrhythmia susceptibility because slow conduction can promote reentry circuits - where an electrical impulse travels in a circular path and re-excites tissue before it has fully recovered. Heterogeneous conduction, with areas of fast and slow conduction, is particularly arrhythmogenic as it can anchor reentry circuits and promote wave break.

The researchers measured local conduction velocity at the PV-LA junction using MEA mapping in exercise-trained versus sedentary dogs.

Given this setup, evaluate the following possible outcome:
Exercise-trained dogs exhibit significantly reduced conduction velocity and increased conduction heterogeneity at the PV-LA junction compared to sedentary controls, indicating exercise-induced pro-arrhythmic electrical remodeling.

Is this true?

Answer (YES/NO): YES